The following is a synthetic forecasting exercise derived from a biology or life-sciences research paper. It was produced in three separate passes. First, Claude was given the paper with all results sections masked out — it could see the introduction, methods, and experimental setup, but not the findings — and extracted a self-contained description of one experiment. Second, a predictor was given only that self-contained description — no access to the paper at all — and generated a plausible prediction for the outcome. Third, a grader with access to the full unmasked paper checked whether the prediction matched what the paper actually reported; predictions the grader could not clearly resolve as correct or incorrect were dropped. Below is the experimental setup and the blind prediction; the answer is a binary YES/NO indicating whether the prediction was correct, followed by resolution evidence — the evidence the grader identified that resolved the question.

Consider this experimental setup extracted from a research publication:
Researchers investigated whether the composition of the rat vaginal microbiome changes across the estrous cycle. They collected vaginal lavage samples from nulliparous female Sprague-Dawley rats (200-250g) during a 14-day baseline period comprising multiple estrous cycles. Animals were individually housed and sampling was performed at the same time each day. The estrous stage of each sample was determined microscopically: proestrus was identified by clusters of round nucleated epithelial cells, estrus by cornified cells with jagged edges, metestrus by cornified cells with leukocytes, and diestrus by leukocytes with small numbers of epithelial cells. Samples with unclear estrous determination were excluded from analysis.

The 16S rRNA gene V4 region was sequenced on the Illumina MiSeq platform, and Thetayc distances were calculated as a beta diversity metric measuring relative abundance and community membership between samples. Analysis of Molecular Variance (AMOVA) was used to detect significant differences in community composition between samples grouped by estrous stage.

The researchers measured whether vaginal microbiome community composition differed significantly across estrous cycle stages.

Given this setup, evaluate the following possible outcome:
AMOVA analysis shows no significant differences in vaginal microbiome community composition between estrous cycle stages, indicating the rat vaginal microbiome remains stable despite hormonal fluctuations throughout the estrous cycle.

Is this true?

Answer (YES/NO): NO